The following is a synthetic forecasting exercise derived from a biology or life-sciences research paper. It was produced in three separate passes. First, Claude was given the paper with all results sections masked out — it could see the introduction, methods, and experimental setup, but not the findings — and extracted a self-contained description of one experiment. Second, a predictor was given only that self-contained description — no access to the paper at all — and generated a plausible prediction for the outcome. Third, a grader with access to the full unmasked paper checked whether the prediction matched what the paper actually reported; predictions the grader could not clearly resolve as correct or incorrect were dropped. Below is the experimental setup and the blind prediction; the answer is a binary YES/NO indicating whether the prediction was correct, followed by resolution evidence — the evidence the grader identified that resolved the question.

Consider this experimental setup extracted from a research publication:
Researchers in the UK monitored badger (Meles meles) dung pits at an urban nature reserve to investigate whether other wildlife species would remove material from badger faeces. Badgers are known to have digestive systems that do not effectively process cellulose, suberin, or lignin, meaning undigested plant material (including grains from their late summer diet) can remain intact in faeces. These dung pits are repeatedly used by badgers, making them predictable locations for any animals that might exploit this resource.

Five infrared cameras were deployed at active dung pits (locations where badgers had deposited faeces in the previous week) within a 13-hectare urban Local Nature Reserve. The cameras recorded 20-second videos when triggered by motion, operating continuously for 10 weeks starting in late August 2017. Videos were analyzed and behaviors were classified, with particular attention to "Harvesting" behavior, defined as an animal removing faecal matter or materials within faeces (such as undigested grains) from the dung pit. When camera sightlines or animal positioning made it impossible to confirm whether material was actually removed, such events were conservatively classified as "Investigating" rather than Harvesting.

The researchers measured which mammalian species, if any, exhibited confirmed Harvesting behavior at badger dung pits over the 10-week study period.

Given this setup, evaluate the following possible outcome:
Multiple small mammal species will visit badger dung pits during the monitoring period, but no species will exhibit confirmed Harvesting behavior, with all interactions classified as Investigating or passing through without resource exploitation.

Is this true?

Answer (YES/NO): NO